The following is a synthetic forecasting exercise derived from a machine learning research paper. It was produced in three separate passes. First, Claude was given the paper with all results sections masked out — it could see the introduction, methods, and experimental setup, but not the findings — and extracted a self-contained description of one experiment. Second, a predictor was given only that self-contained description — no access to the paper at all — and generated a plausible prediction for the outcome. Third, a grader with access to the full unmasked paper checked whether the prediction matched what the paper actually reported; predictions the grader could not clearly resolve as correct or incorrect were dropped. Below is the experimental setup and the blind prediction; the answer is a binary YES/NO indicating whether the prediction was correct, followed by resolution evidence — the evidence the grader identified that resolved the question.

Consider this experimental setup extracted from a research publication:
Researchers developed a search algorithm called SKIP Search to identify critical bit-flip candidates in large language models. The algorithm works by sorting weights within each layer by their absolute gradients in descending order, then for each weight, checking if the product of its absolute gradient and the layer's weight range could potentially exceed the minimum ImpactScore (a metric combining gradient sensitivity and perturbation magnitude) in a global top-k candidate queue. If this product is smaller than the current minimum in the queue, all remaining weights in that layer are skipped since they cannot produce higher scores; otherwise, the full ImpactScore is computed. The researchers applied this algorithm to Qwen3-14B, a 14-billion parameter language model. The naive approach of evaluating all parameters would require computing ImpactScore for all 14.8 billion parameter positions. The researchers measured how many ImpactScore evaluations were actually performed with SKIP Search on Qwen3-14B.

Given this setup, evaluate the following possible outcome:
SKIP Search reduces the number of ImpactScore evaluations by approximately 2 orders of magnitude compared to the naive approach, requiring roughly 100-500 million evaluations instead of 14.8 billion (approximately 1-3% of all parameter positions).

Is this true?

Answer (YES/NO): NO